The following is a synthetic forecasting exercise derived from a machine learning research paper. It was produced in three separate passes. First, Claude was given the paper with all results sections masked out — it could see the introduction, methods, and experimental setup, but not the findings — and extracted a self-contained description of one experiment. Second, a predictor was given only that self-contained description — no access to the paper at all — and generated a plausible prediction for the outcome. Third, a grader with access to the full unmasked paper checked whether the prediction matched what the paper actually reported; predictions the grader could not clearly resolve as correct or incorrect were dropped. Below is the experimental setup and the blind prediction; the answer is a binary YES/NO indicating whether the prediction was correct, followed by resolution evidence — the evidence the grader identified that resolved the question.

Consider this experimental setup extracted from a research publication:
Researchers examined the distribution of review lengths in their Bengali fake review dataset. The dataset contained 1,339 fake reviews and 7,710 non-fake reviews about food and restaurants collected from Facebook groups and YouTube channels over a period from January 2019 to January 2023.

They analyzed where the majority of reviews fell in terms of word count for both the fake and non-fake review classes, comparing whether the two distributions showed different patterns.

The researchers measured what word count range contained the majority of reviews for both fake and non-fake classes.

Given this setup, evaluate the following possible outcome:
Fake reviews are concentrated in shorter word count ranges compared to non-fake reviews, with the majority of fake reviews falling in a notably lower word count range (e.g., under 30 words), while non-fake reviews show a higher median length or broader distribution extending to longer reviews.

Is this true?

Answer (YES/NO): NO